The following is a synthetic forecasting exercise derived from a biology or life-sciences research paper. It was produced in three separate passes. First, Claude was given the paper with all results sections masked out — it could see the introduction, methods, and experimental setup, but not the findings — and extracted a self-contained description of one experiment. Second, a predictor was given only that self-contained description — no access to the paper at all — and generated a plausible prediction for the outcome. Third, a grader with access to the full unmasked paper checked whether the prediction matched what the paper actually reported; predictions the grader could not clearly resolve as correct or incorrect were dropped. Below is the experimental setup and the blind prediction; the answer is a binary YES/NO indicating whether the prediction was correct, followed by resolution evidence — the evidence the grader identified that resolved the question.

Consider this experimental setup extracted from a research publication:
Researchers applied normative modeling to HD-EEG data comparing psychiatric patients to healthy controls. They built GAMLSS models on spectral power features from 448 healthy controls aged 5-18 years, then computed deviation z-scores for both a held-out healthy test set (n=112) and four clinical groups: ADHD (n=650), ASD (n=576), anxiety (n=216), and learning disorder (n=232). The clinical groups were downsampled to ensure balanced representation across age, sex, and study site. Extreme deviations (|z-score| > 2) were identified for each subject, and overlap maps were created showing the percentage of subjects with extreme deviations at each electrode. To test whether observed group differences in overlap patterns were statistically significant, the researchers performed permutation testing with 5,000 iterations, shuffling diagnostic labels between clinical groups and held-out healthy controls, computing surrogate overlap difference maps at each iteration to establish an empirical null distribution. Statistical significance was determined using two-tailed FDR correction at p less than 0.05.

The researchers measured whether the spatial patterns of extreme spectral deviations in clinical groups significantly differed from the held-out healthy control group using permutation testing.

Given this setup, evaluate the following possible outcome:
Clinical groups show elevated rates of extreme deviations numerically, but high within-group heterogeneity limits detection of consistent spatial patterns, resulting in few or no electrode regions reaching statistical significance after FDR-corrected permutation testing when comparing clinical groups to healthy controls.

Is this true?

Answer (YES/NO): NO